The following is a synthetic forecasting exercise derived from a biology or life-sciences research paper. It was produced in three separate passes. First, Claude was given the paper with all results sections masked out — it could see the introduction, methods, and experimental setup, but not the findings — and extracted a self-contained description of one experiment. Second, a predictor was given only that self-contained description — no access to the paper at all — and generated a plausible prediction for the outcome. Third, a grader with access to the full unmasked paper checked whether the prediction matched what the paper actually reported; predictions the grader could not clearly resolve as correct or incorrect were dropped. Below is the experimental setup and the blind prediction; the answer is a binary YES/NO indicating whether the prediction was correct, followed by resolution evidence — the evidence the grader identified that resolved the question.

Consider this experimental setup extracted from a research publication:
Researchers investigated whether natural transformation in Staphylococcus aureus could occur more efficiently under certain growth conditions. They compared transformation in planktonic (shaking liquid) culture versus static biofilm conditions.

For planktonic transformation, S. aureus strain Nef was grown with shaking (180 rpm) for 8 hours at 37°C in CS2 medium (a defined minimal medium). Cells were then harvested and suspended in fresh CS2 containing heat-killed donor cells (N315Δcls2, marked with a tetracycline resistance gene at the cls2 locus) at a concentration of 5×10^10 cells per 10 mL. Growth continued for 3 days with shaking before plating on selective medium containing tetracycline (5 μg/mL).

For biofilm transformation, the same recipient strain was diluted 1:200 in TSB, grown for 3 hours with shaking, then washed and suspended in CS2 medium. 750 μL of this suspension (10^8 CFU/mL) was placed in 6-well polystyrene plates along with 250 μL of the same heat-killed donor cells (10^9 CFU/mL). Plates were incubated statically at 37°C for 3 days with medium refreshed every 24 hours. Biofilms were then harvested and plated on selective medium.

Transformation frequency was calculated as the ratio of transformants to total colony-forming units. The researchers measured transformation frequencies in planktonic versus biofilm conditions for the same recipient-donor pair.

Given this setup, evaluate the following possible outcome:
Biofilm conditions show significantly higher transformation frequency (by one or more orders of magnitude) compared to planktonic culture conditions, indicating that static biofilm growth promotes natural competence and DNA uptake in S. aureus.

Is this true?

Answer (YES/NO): YES